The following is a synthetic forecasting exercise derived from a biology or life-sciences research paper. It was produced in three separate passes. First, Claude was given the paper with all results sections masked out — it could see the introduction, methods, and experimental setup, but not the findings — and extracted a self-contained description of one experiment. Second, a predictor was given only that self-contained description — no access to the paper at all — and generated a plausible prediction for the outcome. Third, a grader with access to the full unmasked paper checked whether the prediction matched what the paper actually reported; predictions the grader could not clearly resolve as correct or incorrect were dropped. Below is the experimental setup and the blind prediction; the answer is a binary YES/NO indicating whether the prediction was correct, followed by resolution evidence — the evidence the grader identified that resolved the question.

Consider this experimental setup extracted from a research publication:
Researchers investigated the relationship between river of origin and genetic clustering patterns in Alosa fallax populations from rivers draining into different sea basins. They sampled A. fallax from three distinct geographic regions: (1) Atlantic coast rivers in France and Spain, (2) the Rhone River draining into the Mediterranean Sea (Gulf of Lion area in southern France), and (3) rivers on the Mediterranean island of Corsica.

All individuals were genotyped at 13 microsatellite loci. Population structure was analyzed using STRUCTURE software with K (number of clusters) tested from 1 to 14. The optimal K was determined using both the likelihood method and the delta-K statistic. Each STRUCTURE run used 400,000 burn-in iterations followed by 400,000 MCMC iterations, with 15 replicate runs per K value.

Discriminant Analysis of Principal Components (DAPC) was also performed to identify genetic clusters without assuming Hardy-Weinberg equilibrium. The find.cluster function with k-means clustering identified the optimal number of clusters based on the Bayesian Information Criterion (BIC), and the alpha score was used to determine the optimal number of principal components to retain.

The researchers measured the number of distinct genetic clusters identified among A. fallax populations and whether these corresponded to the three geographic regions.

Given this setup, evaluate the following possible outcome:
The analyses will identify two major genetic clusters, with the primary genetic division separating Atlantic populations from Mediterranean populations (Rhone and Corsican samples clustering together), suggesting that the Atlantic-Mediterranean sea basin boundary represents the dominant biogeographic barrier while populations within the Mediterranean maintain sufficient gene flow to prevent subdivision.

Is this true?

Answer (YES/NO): NO